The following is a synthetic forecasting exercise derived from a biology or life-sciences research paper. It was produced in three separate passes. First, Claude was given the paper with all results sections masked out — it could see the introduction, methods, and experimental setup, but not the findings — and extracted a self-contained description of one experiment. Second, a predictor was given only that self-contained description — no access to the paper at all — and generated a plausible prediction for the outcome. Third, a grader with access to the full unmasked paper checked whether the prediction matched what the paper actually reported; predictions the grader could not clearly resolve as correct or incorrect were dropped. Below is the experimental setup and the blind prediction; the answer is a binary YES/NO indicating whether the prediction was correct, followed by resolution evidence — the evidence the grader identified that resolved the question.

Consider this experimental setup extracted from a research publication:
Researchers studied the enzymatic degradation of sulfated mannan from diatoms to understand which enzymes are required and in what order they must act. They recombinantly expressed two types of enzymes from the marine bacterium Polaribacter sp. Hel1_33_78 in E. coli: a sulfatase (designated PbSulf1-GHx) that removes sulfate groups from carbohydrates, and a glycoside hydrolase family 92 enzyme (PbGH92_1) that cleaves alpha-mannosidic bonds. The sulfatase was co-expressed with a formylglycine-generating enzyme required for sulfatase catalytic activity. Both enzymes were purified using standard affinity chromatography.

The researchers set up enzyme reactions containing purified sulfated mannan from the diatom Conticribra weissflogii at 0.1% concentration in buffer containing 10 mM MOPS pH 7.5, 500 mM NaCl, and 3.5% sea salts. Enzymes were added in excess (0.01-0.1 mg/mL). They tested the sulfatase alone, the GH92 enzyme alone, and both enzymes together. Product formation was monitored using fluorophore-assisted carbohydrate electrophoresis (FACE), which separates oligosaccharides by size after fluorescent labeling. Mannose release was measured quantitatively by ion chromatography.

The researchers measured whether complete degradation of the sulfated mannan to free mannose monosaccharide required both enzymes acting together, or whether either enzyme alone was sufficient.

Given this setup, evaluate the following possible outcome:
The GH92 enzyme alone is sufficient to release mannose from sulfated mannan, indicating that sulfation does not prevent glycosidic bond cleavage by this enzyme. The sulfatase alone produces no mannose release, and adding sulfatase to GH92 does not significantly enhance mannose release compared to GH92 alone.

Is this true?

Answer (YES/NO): NO